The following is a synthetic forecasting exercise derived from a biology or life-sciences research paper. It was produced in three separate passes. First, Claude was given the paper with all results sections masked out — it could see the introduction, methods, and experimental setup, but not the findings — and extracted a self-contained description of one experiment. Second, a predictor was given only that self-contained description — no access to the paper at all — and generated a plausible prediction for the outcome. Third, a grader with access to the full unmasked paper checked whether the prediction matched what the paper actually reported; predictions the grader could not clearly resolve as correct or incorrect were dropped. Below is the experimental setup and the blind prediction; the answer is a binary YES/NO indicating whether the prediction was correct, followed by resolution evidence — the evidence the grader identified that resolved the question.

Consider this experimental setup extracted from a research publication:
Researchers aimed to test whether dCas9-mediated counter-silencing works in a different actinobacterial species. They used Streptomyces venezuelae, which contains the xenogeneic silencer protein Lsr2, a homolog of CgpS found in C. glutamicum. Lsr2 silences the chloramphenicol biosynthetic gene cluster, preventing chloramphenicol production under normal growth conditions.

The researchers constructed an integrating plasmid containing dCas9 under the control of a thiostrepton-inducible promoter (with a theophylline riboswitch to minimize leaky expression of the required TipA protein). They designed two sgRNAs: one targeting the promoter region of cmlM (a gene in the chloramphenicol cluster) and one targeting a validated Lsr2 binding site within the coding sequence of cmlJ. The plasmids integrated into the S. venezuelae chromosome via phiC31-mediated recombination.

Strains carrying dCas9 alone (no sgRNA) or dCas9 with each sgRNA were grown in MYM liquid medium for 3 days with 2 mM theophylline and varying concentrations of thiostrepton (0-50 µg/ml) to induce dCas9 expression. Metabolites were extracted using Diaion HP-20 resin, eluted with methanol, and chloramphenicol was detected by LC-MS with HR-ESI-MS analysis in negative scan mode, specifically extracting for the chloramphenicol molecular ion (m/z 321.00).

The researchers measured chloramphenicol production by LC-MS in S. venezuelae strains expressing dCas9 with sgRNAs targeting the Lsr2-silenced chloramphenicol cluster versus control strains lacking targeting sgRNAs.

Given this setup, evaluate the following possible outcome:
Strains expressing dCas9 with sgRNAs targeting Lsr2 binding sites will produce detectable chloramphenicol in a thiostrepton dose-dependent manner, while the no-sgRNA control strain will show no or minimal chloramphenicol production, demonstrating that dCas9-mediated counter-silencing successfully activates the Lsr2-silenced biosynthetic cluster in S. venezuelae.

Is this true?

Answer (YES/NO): NO